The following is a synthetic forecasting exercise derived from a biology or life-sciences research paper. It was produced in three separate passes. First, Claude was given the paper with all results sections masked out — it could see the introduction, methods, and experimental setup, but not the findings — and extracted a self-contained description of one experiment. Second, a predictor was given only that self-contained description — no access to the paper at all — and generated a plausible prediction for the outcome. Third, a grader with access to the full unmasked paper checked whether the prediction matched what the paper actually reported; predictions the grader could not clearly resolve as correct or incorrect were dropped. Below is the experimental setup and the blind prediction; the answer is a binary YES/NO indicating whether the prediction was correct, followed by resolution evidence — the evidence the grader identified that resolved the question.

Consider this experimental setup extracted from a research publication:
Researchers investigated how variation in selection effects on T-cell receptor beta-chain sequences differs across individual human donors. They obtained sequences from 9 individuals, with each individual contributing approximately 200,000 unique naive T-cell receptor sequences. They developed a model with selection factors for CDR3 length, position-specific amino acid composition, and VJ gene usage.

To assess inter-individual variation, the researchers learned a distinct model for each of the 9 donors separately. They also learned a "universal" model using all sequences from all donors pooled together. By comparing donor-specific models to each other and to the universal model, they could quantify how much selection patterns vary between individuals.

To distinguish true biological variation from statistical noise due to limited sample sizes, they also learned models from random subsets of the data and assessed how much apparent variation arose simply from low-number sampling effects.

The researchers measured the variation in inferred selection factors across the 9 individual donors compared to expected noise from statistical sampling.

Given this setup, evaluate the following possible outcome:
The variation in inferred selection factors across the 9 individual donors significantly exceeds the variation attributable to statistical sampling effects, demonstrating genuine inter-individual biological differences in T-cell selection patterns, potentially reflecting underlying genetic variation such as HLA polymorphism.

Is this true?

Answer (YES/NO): NO